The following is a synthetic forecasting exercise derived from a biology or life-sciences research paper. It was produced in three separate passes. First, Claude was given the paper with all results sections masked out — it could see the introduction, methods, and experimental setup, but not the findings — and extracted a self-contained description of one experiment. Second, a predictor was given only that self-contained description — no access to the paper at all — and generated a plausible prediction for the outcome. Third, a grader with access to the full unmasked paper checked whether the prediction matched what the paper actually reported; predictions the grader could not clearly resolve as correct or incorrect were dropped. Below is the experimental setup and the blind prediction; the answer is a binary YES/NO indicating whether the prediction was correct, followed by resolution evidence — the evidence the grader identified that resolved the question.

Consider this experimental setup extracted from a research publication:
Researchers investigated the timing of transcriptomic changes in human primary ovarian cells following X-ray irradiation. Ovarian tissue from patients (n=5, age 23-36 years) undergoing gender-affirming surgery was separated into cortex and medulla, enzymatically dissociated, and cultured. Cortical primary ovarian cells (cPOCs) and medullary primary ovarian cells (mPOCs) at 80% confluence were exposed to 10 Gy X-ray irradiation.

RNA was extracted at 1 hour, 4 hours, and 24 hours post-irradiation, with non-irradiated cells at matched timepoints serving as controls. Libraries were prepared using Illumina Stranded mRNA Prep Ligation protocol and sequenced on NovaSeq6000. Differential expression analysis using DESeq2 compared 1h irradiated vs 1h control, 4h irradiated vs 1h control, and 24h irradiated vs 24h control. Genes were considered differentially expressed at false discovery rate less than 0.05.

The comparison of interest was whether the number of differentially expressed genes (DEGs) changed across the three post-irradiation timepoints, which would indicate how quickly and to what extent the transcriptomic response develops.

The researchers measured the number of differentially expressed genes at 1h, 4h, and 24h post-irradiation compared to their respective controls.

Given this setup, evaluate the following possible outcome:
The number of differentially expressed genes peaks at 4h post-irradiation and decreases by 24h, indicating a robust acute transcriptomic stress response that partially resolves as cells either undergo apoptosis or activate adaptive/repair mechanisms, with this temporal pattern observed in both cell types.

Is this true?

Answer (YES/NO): NO